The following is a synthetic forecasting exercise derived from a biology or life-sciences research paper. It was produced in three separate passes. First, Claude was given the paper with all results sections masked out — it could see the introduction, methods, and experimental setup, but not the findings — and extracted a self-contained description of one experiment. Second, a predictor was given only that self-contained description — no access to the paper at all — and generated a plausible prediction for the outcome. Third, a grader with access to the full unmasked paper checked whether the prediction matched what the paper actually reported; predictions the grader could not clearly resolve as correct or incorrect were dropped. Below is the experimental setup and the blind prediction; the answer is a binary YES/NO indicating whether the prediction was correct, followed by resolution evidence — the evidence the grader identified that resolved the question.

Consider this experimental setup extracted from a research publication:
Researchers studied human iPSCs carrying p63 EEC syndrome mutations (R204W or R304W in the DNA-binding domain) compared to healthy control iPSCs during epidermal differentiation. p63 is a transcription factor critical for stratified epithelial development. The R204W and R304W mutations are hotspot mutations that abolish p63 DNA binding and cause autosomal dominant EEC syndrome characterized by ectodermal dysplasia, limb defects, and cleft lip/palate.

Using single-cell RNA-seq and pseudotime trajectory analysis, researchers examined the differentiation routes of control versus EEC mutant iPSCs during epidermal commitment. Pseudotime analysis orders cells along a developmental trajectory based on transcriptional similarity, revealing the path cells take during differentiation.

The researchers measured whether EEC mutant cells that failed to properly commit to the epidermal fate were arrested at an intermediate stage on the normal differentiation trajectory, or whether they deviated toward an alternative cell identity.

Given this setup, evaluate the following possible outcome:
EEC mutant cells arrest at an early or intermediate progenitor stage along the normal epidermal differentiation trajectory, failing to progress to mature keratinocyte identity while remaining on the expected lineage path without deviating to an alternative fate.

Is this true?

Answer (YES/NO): NO